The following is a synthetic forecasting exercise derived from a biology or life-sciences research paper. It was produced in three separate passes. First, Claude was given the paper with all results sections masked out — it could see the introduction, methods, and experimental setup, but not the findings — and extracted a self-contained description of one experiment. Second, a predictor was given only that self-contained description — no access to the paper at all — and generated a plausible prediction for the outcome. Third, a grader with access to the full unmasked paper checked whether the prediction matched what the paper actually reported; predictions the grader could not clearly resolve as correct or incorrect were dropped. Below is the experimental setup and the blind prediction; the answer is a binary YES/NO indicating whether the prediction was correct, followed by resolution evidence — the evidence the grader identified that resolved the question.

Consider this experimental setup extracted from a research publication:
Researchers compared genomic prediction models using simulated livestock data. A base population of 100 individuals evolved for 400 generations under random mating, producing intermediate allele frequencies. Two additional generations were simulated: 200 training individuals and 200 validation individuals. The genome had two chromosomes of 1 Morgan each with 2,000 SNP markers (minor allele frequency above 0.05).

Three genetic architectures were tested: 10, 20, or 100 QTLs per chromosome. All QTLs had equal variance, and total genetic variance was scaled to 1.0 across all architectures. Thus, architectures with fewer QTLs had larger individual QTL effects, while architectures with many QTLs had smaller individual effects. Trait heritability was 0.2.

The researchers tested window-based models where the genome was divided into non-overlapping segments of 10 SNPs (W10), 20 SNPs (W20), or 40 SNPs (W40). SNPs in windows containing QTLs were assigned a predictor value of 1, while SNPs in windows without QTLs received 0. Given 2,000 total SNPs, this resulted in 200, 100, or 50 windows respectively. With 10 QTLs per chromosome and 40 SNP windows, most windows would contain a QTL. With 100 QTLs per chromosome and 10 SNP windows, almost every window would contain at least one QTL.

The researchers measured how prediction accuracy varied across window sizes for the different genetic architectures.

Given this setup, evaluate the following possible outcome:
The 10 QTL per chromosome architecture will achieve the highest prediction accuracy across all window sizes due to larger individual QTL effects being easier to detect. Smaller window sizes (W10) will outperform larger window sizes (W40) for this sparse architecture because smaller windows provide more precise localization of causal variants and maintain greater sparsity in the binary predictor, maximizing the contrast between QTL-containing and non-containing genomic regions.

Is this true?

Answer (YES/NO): YES